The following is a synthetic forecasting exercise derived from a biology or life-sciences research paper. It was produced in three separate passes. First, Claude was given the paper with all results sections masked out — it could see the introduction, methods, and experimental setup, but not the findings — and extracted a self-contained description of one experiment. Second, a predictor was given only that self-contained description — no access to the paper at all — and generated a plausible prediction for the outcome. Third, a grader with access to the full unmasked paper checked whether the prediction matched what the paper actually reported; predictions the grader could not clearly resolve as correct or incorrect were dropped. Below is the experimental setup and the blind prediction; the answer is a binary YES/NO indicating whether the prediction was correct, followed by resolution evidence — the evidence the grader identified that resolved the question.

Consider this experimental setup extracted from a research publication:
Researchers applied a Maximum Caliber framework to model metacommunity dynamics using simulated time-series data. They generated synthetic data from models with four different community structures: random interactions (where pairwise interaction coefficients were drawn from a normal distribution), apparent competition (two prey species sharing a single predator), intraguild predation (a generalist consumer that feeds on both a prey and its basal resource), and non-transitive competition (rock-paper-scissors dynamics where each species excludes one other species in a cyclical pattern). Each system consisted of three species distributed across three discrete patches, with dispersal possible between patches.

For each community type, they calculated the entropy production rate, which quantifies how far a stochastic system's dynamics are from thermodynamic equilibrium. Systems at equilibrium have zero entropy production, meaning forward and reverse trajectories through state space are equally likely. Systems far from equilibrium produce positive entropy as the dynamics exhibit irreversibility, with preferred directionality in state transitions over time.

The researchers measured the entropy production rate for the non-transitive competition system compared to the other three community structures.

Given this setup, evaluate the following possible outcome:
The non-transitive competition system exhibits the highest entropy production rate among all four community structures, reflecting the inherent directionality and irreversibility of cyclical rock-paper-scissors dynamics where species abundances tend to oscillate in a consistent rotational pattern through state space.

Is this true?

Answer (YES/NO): YES